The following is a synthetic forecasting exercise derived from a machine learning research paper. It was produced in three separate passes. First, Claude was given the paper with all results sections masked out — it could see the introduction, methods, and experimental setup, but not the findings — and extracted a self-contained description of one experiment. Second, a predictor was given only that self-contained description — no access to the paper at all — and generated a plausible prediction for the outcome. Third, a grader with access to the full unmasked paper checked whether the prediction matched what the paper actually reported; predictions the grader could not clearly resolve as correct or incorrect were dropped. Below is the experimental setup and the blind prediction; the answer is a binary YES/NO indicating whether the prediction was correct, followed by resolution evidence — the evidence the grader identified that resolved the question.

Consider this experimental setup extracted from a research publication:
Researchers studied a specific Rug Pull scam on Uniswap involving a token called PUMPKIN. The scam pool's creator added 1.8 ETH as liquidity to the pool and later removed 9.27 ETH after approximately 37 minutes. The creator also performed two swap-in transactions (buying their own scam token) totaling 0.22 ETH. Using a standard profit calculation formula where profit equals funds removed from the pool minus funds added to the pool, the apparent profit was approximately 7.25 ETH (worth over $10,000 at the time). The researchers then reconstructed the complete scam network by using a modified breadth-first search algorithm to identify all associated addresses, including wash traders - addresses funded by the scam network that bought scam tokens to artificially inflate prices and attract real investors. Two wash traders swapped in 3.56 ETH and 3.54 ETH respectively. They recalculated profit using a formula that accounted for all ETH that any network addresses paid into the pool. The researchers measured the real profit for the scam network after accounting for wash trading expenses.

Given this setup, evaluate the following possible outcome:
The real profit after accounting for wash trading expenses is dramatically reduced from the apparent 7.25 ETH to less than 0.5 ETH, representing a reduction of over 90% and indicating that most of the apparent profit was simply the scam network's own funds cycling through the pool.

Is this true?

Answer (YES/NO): YES